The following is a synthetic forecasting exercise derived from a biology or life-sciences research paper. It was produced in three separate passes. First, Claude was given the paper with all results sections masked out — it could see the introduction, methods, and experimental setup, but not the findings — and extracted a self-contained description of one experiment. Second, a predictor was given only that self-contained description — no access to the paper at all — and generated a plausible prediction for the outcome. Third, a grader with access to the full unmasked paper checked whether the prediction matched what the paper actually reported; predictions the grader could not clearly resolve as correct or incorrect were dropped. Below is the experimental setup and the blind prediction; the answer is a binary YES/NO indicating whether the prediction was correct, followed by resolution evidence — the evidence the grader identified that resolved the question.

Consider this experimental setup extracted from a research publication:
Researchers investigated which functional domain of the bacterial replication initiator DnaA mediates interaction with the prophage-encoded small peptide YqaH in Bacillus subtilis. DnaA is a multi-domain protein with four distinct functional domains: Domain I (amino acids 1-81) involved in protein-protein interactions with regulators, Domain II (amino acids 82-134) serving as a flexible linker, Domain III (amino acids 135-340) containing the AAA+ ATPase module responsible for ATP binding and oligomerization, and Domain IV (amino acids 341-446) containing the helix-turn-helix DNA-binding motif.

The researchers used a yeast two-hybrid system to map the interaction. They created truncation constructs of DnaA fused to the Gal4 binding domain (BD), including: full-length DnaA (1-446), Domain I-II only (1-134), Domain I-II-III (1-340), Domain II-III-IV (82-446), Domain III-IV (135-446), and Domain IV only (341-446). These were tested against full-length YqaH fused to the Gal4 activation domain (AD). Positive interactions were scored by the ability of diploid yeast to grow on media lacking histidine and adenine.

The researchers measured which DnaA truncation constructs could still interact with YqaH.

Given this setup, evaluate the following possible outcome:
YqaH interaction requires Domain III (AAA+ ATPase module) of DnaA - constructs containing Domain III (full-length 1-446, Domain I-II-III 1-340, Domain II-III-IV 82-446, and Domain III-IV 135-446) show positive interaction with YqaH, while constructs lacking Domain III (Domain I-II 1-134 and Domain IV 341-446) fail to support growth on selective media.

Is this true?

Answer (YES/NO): NO